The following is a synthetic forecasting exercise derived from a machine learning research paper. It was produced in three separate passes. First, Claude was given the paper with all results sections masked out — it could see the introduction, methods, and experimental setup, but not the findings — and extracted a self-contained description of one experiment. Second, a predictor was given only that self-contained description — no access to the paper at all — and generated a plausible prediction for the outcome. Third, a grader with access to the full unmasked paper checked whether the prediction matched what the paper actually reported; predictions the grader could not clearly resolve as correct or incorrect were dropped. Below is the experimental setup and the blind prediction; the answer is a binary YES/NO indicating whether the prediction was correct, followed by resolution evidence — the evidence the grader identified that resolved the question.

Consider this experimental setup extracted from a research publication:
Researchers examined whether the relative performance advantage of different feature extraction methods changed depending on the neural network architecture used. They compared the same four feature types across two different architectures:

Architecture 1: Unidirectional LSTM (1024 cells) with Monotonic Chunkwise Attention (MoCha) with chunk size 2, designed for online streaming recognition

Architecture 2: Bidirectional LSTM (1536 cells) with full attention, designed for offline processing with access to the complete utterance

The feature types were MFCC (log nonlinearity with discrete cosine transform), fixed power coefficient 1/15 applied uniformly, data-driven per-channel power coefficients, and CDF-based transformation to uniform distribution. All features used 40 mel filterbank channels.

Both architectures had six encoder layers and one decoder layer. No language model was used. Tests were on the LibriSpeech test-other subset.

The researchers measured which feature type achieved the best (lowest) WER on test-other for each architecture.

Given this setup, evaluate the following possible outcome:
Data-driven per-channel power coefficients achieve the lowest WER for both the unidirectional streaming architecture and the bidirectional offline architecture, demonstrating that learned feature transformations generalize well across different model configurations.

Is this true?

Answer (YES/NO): YES